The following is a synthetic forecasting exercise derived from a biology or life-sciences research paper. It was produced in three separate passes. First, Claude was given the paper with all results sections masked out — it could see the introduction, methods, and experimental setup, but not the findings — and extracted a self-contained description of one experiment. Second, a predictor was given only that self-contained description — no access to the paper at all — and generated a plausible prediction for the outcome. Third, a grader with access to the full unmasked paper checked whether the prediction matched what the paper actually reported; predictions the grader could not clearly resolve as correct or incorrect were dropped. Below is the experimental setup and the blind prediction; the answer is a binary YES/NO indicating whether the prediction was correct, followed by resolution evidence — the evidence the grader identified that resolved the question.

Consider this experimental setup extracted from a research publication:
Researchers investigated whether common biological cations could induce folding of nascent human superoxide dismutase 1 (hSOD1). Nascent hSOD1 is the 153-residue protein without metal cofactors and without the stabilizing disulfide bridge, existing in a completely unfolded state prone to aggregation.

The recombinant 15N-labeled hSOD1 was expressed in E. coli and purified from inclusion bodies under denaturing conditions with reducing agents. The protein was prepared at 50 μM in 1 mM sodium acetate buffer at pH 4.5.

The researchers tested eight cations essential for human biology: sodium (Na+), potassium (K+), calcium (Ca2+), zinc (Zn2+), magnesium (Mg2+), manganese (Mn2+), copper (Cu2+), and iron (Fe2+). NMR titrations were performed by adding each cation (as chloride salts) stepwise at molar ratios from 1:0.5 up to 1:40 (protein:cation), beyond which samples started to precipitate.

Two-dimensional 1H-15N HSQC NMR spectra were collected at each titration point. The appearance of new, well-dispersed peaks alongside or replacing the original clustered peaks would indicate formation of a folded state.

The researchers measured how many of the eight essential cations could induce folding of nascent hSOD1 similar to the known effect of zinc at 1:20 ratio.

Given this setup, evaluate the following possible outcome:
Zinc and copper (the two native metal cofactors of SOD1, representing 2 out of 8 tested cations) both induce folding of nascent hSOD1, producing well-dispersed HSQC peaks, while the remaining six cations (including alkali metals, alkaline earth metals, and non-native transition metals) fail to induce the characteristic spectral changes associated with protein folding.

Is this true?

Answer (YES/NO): NO